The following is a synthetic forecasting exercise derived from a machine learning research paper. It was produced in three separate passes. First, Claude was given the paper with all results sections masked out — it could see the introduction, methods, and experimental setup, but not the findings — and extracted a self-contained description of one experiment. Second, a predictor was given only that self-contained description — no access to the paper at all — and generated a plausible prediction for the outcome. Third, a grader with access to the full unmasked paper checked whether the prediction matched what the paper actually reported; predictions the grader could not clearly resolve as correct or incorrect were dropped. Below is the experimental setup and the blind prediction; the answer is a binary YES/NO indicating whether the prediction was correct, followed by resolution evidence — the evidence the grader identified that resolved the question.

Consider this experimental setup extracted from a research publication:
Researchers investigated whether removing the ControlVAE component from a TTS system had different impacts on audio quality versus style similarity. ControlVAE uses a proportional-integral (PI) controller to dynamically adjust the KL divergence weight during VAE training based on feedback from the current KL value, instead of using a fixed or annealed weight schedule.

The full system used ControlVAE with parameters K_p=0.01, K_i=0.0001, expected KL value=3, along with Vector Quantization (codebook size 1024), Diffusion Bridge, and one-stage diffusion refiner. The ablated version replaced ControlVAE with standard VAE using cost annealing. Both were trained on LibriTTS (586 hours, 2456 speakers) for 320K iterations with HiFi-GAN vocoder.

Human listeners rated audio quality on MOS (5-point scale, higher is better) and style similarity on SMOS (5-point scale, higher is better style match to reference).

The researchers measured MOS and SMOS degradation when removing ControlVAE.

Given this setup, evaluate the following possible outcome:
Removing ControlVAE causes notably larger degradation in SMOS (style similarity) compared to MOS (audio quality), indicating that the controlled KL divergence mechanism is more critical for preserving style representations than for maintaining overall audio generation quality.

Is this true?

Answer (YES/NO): YES